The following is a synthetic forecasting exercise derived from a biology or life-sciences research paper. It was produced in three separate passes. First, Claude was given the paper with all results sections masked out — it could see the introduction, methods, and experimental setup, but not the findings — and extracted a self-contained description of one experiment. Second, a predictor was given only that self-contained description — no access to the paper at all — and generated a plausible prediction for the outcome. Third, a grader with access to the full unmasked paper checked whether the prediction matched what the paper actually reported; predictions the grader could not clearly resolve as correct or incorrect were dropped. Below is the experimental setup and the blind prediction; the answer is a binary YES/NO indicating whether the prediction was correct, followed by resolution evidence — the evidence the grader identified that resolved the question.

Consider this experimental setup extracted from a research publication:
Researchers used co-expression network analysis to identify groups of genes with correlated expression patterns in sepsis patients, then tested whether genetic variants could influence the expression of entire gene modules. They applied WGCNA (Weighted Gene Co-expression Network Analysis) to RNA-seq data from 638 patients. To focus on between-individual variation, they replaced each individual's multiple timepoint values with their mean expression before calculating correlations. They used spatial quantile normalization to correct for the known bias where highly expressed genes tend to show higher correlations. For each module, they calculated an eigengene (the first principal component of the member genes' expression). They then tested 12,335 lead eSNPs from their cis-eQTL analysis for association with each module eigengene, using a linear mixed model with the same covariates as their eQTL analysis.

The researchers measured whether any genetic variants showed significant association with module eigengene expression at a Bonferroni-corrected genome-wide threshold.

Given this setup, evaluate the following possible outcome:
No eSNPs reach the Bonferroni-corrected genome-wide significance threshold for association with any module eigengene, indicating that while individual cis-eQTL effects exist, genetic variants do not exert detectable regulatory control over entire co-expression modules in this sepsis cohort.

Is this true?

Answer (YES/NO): NO